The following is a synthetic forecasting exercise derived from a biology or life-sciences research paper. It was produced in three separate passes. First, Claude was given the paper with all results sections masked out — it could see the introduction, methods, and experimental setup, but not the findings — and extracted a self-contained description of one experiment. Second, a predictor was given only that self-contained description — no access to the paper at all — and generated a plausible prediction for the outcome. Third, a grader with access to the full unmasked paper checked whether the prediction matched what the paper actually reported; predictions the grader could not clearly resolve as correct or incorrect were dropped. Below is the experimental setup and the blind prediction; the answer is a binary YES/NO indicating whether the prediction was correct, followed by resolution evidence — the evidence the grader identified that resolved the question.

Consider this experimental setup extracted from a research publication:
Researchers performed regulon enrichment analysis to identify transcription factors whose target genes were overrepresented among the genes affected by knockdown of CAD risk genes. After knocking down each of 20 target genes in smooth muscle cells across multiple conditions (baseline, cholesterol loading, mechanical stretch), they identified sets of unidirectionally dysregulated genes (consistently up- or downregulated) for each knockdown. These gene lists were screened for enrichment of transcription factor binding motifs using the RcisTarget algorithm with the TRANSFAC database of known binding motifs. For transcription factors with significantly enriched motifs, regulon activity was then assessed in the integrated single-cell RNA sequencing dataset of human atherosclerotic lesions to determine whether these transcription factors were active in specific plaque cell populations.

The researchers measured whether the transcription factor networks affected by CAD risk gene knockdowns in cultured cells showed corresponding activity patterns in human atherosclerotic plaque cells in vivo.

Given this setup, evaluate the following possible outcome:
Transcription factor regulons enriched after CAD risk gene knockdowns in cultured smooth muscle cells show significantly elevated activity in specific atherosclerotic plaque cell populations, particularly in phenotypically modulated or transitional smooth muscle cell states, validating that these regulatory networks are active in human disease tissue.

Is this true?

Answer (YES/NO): NO